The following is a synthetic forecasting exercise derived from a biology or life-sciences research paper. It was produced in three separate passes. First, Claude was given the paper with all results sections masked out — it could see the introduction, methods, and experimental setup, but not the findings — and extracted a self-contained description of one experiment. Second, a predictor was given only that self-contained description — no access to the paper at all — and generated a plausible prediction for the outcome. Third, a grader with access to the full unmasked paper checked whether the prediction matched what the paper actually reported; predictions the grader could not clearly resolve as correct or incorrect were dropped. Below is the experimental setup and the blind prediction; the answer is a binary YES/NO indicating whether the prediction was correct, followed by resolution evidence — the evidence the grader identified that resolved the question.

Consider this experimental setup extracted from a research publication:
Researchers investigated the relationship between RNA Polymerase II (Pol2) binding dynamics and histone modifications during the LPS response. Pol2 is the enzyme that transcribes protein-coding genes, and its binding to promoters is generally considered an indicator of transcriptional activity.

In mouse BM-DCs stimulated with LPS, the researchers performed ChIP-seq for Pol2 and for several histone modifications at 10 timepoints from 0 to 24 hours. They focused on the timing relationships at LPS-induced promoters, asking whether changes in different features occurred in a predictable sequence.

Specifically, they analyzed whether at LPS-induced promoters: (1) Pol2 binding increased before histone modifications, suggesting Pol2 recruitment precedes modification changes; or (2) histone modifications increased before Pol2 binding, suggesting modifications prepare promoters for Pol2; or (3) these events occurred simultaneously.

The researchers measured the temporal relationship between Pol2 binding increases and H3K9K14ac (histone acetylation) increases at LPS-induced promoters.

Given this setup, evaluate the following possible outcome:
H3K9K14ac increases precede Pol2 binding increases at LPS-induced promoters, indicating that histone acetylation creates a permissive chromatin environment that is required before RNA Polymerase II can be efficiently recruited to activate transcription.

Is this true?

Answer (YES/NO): NO